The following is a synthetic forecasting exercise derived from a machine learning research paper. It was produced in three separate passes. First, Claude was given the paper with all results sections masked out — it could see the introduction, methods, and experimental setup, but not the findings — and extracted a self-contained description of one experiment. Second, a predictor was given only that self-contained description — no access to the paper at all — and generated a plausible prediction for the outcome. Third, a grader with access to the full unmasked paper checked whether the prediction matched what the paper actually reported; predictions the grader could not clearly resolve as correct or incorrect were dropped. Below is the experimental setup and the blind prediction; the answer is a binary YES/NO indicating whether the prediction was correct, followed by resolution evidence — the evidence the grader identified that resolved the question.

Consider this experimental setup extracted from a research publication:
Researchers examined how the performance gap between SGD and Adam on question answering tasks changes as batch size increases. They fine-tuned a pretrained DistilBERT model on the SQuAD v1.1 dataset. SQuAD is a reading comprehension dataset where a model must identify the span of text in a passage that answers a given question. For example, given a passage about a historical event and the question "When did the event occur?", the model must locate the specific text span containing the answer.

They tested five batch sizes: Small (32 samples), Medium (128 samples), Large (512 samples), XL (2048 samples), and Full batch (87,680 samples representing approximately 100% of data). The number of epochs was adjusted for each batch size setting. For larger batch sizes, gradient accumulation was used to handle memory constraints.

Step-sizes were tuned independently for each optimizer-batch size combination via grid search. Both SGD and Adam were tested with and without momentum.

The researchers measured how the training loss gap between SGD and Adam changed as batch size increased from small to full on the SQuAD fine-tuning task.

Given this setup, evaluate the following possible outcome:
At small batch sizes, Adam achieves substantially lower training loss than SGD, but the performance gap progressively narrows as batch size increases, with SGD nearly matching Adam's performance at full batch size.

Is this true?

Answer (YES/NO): NO